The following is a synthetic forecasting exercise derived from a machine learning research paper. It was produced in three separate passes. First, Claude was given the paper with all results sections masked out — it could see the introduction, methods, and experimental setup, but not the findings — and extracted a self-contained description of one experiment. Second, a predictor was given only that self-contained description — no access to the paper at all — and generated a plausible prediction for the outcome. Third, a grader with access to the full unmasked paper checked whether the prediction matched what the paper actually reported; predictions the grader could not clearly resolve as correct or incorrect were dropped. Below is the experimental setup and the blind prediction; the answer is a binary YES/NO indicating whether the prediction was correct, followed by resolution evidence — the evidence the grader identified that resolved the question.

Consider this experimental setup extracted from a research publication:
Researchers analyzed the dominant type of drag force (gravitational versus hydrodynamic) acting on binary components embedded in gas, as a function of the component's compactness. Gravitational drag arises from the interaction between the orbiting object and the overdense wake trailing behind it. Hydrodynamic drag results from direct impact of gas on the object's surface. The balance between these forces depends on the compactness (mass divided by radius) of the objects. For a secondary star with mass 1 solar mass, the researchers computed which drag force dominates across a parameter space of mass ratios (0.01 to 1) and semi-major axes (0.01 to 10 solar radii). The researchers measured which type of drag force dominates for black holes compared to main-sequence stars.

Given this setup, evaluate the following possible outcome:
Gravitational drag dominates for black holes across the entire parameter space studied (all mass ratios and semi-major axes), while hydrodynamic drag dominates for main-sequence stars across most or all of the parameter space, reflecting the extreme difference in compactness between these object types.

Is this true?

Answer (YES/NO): NO